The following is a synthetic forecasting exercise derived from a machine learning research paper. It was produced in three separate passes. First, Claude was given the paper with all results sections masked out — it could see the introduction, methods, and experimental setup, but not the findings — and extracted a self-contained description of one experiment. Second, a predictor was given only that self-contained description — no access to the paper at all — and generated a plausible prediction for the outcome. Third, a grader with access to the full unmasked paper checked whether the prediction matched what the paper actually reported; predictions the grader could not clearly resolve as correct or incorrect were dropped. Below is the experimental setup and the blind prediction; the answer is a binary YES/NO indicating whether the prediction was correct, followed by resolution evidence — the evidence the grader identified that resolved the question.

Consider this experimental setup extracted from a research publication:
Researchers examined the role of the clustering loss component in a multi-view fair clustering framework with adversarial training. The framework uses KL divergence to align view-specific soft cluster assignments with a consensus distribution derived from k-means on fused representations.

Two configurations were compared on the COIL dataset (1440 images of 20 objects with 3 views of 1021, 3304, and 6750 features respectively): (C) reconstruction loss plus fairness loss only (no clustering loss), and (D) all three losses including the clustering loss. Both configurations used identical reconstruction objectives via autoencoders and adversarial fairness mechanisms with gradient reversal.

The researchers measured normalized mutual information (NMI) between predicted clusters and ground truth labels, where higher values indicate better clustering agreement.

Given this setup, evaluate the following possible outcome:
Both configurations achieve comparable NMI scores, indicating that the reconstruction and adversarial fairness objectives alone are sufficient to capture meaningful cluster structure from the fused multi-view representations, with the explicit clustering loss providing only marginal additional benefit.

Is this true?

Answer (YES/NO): YES